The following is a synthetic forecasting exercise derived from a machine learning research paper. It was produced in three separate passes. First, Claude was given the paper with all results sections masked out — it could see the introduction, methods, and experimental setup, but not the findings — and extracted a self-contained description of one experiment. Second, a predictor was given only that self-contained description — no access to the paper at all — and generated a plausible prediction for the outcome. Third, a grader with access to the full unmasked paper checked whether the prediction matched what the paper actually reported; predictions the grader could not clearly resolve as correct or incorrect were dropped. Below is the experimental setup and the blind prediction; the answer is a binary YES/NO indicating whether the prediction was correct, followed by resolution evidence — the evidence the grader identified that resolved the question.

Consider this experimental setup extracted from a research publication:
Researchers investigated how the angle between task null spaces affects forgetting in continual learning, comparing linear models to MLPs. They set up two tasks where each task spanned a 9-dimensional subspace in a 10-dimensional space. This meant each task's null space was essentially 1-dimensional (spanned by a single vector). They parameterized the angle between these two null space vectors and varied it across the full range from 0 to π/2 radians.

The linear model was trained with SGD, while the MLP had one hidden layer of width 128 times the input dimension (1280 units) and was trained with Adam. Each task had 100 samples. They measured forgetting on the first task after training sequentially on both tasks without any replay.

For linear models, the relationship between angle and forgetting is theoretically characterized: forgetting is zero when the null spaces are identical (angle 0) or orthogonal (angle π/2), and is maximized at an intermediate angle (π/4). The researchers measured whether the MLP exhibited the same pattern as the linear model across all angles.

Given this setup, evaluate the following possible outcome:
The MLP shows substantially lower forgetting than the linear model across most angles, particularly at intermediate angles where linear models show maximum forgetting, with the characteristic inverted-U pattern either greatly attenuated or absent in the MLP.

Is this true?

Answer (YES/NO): NO